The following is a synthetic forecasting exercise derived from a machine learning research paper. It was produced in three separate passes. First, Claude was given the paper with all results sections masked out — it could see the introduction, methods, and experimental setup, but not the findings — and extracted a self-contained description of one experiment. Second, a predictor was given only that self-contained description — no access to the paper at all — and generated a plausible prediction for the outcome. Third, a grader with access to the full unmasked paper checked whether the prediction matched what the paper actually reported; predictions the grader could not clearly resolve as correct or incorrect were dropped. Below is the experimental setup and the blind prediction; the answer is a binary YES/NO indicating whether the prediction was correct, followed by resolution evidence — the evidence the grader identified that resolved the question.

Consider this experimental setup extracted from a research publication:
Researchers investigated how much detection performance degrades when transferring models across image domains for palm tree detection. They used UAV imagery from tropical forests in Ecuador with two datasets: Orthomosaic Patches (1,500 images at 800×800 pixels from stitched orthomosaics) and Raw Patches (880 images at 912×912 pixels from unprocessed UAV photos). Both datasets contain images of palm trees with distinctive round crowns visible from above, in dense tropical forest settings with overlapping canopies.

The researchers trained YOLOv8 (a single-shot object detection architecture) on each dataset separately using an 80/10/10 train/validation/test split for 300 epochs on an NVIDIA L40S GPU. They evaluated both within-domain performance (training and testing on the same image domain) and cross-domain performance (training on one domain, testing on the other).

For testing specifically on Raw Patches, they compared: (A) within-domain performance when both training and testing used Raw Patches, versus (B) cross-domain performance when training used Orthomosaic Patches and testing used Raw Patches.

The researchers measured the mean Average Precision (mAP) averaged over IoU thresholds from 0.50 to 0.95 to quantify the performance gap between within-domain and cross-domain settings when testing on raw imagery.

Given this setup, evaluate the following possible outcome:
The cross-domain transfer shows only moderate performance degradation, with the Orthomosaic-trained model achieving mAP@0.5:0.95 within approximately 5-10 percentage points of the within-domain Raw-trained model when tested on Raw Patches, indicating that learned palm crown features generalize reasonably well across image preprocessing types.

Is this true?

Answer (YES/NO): YES